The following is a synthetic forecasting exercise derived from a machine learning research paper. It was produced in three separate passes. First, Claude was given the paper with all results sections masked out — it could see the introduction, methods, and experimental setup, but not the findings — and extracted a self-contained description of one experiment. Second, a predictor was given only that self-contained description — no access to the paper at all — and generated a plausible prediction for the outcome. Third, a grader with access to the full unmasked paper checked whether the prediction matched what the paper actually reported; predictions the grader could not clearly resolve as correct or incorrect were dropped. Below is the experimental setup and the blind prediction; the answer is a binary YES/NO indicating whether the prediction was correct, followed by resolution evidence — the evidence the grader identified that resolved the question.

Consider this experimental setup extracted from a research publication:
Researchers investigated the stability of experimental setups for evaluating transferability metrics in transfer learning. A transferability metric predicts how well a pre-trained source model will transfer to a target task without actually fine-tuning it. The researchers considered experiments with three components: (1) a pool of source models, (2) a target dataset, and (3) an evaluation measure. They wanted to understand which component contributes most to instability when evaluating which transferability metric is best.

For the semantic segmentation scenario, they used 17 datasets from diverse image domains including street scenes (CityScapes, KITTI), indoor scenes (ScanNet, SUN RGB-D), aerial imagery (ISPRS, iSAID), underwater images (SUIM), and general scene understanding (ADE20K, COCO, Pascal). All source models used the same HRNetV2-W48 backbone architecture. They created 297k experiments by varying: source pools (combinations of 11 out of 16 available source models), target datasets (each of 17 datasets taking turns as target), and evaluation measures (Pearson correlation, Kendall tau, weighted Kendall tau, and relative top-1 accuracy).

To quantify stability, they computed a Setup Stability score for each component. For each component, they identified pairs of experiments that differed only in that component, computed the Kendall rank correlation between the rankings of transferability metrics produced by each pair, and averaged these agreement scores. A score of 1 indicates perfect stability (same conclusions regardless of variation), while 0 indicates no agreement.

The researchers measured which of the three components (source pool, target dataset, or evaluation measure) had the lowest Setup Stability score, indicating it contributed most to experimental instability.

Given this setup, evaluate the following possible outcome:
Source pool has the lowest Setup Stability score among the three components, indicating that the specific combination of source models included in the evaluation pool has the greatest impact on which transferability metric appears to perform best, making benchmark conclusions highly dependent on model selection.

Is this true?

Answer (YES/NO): NO